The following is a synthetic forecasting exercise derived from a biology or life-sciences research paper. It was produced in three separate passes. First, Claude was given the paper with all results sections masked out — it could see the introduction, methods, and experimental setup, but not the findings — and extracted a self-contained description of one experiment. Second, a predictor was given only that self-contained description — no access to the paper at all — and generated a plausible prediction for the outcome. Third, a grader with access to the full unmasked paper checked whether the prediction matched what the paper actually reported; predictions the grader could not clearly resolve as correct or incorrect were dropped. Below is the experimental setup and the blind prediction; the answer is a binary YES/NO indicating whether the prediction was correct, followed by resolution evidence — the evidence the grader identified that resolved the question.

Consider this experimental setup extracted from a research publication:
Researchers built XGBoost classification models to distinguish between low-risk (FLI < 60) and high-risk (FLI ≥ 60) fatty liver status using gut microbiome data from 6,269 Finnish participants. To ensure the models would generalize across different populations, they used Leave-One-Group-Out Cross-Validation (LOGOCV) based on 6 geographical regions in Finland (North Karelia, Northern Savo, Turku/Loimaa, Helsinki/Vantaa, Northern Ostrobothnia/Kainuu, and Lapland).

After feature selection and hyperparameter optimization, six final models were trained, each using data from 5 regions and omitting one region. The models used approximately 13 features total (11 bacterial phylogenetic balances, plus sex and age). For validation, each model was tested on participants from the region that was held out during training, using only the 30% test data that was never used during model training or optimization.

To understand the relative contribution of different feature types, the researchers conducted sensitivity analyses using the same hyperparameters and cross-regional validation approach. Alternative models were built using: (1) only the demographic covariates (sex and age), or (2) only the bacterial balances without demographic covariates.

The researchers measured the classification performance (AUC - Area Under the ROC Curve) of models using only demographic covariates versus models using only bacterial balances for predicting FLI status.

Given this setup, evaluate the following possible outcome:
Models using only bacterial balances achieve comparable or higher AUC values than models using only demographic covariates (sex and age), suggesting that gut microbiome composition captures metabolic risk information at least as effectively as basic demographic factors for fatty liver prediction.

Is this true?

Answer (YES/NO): NO